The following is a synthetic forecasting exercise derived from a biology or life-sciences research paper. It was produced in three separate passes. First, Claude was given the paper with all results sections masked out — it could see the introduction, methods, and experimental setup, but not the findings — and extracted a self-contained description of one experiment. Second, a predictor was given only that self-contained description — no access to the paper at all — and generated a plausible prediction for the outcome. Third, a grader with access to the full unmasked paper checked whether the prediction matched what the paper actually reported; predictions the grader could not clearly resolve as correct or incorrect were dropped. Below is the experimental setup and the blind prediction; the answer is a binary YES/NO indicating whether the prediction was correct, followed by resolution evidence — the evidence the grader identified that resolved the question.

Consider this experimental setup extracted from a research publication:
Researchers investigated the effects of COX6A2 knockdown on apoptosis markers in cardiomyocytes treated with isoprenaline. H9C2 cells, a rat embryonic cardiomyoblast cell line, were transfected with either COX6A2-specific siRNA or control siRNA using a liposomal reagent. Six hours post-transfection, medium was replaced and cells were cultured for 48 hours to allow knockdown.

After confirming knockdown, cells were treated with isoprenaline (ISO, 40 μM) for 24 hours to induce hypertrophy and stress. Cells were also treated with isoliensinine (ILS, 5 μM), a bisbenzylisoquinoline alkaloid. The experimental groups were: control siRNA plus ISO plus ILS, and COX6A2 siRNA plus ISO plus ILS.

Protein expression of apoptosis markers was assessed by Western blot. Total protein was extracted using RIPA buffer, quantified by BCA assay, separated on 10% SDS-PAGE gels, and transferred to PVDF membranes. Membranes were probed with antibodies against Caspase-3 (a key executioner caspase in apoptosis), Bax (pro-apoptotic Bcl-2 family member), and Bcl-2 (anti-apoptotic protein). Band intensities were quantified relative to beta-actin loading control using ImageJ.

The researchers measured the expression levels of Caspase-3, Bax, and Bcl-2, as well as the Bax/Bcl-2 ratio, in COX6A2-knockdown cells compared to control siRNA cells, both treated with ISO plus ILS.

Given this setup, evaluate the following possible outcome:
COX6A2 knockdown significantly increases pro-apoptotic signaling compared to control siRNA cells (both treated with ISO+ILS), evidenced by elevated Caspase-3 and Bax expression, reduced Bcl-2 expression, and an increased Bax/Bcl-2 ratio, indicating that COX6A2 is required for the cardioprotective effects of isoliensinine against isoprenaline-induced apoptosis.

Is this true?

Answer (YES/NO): YES